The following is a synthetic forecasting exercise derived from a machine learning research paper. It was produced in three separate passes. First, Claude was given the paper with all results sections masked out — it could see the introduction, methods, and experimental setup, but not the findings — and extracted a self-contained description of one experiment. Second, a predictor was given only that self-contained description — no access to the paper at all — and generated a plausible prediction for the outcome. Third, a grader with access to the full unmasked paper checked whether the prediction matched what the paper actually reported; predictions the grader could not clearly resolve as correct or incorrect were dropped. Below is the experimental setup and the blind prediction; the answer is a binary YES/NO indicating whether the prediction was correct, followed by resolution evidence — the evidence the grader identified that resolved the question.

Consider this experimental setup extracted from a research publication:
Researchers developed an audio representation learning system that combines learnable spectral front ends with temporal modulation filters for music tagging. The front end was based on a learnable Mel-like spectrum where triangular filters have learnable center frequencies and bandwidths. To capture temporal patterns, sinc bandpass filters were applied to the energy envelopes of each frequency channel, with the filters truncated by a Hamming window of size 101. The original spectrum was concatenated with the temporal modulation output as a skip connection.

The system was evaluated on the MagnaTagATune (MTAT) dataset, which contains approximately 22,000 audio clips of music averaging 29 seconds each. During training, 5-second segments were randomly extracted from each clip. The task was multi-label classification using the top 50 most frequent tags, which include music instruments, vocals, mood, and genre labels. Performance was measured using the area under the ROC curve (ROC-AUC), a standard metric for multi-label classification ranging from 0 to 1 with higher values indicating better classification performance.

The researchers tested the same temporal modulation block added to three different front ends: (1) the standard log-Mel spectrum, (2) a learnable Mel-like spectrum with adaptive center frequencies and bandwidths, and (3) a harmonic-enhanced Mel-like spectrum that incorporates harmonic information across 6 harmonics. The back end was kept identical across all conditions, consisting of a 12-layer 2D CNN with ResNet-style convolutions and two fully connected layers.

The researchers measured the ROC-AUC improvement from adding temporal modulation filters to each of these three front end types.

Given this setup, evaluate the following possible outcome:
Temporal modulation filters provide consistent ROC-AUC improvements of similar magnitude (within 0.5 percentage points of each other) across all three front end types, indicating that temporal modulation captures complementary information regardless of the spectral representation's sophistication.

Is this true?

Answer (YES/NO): NO